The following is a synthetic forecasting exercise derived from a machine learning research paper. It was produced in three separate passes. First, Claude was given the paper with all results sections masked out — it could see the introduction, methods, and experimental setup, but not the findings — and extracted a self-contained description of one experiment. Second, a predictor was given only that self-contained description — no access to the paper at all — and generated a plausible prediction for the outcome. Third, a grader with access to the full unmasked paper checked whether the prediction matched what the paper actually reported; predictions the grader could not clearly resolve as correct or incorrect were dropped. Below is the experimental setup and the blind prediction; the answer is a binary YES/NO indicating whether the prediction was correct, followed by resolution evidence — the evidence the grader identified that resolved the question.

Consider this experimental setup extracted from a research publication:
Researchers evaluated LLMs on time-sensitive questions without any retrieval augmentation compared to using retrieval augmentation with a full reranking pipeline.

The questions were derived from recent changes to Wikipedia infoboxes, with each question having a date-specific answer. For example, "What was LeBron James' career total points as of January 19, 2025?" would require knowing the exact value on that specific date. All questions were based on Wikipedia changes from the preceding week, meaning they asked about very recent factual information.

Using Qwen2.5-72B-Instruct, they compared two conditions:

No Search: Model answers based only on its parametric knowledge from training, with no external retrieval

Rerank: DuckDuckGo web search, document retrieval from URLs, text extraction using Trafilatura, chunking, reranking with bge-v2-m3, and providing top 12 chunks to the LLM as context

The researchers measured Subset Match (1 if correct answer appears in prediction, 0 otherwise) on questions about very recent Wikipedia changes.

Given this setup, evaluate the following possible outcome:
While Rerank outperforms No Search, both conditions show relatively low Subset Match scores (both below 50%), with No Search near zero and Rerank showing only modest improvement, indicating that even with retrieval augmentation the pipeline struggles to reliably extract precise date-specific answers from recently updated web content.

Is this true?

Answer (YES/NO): NO